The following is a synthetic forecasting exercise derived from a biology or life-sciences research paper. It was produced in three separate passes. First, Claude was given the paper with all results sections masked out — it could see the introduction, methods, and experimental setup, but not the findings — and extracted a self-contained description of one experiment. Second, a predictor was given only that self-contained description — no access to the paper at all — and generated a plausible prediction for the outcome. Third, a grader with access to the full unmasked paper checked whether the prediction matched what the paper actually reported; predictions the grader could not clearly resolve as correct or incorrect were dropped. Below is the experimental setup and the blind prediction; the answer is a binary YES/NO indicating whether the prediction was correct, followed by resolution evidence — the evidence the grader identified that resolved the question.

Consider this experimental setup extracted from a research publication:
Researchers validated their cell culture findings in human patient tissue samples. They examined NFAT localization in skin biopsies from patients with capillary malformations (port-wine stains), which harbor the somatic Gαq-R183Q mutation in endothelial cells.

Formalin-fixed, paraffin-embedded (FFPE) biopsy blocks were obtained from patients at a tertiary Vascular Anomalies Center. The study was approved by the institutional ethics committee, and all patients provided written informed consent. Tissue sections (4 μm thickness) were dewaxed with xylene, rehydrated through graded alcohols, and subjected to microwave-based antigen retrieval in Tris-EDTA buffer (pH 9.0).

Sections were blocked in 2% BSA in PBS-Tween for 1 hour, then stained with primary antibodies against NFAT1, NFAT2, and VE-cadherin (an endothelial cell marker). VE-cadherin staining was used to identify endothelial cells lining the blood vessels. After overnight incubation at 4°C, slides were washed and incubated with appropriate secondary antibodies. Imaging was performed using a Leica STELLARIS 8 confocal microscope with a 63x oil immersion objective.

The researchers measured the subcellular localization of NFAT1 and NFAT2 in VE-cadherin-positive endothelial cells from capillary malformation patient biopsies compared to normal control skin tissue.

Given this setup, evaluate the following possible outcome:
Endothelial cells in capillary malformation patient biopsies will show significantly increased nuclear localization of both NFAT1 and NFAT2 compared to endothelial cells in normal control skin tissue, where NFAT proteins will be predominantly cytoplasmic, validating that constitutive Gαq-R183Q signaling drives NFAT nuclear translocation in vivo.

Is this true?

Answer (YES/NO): NO